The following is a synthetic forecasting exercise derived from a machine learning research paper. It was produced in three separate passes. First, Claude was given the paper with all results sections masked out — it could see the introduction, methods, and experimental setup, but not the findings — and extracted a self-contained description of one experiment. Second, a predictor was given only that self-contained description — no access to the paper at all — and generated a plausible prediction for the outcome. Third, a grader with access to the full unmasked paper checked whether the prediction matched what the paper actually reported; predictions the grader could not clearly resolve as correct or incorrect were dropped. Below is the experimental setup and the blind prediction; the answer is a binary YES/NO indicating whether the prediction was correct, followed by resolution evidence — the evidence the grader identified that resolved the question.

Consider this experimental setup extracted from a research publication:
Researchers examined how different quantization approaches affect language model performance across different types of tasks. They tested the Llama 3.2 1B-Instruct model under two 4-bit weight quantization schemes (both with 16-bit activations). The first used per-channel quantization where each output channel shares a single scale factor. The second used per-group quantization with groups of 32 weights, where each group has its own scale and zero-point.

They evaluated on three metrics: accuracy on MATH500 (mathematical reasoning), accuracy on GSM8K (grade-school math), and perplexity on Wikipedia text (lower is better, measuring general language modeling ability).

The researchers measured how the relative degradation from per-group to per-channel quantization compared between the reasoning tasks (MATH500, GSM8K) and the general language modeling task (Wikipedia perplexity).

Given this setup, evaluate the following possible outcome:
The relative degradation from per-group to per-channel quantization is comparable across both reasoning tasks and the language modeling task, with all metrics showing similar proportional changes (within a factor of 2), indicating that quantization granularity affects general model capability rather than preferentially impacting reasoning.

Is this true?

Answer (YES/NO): NO